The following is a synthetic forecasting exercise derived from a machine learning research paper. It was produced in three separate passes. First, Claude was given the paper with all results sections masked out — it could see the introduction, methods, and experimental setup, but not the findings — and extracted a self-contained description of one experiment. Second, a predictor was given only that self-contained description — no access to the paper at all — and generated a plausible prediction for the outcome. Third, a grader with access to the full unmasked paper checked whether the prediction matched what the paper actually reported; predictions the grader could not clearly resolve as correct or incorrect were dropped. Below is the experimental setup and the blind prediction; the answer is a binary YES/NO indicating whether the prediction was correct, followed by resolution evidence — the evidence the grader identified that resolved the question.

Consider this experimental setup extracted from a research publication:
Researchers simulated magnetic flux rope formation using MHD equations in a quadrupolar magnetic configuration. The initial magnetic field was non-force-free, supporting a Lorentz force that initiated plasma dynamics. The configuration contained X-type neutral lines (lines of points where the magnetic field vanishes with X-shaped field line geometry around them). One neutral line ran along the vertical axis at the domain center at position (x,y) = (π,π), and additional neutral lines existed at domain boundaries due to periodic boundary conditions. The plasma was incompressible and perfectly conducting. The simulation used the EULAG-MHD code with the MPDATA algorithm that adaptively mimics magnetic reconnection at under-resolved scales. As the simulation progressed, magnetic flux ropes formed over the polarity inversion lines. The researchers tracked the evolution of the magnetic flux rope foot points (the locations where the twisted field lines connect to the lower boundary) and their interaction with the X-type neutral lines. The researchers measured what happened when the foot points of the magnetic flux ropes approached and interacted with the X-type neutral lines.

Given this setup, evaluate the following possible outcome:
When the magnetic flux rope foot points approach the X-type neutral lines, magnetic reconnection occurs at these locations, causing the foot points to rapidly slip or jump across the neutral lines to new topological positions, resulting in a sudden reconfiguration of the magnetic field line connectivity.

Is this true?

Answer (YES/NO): NO